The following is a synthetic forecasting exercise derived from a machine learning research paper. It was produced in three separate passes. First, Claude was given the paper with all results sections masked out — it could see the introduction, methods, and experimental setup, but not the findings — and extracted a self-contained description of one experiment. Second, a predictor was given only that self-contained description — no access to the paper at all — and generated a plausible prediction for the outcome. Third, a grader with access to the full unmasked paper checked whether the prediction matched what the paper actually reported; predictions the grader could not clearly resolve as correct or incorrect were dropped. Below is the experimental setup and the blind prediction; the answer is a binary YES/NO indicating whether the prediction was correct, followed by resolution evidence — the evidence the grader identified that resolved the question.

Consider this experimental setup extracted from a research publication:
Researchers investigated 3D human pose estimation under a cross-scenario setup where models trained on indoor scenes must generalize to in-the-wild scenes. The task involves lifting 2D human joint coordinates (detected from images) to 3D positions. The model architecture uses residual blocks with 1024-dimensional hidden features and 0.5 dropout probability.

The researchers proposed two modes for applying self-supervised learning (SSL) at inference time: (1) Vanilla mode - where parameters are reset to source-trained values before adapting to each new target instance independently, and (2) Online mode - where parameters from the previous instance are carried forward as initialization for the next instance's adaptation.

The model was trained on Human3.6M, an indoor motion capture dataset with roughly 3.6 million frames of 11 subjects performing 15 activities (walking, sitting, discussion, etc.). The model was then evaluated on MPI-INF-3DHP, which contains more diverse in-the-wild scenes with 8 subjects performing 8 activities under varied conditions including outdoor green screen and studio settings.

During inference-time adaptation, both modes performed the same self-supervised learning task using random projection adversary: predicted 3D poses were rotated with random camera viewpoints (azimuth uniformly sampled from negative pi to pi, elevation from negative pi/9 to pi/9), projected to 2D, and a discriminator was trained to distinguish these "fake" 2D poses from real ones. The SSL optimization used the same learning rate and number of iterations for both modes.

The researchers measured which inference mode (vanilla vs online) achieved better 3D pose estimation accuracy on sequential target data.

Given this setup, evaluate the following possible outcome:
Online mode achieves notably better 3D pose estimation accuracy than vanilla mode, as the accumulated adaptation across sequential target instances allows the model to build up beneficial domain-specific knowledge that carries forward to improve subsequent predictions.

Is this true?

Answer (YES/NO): YES